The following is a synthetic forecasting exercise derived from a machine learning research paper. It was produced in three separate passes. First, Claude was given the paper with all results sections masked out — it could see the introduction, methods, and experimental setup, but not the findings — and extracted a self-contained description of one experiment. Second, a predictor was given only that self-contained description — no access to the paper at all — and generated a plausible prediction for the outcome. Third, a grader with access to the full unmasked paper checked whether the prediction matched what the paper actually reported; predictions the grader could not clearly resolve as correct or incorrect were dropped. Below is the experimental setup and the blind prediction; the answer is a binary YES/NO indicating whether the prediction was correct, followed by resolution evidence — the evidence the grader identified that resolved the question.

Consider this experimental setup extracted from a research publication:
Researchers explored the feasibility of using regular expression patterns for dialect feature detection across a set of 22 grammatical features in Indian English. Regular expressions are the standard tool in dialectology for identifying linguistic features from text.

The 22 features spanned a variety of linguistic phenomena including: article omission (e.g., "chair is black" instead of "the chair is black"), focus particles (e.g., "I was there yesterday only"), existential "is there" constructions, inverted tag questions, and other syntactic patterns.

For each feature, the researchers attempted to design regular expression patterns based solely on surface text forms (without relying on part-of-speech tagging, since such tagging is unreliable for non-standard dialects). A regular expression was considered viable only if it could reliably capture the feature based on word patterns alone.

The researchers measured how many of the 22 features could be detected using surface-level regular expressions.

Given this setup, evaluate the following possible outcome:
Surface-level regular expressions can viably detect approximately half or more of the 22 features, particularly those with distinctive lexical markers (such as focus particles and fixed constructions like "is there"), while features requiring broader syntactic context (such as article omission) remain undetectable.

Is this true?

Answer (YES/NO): NO